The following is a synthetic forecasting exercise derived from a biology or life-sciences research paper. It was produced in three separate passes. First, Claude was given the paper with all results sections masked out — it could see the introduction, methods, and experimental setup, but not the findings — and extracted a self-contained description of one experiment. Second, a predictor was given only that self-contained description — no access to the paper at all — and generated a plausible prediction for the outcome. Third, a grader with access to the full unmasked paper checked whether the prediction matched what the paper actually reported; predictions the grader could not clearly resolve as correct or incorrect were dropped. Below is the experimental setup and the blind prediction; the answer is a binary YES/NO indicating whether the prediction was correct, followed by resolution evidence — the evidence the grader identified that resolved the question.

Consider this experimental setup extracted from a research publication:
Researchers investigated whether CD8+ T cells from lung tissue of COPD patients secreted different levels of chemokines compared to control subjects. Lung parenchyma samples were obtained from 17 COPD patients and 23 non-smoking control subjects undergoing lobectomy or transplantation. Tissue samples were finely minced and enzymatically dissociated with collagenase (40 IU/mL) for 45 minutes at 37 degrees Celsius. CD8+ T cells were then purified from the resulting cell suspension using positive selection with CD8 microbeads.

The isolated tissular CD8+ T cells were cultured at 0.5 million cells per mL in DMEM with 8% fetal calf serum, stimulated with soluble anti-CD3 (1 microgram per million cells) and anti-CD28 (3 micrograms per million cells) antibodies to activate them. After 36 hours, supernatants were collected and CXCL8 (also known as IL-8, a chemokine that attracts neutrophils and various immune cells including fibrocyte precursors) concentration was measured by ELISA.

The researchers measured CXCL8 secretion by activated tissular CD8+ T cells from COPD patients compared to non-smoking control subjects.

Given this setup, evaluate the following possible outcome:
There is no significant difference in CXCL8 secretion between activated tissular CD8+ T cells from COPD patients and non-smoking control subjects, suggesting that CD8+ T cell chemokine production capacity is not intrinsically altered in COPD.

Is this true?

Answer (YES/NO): NO